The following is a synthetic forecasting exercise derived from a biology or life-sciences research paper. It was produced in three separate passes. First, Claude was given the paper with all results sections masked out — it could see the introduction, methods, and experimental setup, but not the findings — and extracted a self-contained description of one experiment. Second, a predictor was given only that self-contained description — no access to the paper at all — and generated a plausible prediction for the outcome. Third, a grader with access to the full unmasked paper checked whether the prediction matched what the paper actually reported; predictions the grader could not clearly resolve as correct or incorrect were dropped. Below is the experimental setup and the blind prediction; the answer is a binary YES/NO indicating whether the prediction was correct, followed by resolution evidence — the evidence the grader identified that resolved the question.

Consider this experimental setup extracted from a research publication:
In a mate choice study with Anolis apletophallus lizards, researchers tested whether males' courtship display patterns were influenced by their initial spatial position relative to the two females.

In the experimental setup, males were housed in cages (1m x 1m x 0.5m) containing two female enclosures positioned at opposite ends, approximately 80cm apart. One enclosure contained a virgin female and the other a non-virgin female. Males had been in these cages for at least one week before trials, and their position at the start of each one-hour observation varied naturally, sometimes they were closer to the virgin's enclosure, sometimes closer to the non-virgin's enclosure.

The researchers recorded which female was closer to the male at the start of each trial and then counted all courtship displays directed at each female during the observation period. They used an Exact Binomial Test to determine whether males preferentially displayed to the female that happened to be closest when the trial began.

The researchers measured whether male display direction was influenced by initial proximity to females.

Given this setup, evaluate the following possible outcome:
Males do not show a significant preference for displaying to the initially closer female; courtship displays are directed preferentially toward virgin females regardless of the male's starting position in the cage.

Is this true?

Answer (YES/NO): YES